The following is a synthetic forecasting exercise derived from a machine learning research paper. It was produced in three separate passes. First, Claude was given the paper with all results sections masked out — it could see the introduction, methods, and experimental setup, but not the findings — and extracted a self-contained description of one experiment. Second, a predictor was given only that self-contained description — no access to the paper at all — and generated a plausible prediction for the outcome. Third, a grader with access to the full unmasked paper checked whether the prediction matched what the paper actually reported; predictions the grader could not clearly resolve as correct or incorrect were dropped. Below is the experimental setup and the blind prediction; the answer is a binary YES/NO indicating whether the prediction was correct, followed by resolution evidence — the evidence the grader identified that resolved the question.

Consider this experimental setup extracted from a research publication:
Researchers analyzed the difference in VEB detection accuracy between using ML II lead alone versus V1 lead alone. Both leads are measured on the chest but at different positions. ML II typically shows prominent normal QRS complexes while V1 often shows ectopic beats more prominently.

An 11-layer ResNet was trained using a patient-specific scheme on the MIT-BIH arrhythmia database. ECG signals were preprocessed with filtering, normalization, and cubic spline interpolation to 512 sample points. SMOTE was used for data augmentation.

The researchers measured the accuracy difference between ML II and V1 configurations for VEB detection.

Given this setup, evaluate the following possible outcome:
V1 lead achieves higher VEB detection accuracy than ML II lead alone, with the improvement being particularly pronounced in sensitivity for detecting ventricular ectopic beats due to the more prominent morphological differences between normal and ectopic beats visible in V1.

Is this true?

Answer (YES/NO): NO